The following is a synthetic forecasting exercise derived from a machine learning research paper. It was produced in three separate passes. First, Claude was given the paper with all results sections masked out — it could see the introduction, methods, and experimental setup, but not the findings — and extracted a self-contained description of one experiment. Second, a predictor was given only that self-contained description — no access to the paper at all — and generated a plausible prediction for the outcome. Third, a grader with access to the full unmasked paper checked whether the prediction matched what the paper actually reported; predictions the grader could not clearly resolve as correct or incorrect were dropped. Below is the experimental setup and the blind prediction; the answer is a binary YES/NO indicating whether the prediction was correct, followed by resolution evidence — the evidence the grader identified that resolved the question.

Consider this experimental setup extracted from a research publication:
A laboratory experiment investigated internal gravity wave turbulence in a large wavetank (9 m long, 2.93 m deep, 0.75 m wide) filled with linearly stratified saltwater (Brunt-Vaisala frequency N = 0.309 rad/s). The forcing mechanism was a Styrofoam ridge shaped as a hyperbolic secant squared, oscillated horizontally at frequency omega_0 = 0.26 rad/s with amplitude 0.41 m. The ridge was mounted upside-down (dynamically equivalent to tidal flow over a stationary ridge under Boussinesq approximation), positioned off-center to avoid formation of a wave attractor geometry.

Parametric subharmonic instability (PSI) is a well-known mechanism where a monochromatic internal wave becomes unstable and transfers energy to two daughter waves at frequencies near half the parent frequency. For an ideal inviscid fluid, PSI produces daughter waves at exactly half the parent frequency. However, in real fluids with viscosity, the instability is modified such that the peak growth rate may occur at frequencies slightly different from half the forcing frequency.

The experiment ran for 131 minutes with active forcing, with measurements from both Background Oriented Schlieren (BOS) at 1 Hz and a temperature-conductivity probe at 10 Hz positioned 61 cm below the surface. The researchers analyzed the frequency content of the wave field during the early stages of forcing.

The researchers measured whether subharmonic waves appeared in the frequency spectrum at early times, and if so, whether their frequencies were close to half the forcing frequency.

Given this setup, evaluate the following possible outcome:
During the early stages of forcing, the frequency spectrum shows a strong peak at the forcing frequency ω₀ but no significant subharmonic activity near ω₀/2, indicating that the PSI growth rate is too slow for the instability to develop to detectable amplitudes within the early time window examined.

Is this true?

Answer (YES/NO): NO